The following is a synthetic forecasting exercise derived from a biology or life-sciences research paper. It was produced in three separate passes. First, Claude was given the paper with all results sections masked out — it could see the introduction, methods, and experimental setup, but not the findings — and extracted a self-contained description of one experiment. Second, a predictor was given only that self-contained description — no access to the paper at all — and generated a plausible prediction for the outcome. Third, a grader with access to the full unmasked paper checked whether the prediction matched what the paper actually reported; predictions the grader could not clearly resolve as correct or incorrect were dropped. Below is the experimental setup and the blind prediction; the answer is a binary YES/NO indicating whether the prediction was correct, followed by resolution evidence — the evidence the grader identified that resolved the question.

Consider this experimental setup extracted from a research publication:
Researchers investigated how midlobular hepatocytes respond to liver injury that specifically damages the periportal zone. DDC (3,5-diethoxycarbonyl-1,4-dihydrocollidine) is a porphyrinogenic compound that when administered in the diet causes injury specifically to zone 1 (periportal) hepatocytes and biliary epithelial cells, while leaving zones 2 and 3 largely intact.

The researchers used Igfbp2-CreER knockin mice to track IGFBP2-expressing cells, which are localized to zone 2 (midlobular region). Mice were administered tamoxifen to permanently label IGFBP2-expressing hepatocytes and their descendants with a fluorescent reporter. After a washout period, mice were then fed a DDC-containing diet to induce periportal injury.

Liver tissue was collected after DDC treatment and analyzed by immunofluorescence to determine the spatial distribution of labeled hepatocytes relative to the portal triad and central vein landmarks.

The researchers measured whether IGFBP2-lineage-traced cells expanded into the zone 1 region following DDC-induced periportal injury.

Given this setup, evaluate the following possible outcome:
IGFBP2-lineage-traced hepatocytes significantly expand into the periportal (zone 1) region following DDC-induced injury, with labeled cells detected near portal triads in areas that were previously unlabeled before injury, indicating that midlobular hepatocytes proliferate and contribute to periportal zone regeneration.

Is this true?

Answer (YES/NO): YES